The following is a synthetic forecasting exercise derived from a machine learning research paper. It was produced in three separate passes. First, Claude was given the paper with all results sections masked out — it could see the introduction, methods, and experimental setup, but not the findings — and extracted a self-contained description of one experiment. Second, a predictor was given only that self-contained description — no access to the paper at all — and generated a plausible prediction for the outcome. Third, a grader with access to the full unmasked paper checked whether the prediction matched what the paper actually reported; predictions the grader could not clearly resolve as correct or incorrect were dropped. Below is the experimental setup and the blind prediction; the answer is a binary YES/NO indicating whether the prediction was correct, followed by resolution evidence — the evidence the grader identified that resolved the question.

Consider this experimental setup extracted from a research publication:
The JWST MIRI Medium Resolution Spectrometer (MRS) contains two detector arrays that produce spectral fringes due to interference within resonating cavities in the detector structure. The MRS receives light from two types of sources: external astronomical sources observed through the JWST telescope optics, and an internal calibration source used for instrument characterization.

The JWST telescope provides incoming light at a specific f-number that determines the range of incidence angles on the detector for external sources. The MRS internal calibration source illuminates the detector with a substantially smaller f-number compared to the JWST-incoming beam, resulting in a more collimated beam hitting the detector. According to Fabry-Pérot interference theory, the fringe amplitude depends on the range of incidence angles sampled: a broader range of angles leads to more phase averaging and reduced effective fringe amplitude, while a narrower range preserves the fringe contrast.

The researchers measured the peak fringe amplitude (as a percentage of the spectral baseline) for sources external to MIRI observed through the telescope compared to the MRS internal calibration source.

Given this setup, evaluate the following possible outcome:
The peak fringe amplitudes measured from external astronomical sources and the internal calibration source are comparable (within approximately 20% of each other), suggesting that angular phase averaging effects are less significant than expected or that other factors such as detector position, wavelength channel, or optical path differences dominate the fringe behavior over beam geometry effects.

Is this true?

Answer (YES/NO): NO